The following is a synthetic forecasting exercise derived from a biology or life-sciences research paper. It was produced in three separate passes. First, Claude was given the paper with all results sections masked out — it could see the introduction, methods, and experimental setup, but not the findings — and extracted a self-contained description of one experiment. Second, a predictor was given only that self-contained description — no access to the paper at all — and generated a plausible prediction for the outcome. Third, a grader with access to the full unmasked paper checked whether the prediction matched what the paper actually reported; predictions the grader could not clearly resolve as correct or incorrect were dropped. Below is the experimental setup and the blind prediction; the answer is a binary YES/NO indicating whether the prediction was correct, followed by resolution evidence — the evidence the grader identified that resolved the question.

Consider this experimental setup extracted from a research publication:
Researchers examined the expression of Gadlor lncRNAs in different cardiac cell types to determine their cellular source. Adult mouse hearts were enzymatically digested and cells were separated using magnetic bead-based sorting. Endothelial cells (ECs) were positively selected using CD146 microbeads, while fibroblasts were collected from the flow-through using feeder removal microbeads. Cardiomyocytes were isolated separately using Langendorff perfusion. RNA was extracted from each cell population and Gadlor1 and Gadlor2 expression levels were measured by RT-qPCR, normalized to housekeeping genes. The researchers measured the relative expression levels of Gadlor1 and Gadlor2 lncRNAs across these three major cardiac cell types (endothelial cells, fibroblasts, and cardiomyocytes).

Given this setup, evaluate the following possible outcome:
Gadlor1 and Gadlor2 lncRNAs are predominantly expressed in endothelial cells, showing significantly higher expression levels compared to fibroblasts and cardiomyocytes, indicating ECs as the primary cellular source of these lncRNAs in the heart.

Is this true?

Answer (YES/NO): YES